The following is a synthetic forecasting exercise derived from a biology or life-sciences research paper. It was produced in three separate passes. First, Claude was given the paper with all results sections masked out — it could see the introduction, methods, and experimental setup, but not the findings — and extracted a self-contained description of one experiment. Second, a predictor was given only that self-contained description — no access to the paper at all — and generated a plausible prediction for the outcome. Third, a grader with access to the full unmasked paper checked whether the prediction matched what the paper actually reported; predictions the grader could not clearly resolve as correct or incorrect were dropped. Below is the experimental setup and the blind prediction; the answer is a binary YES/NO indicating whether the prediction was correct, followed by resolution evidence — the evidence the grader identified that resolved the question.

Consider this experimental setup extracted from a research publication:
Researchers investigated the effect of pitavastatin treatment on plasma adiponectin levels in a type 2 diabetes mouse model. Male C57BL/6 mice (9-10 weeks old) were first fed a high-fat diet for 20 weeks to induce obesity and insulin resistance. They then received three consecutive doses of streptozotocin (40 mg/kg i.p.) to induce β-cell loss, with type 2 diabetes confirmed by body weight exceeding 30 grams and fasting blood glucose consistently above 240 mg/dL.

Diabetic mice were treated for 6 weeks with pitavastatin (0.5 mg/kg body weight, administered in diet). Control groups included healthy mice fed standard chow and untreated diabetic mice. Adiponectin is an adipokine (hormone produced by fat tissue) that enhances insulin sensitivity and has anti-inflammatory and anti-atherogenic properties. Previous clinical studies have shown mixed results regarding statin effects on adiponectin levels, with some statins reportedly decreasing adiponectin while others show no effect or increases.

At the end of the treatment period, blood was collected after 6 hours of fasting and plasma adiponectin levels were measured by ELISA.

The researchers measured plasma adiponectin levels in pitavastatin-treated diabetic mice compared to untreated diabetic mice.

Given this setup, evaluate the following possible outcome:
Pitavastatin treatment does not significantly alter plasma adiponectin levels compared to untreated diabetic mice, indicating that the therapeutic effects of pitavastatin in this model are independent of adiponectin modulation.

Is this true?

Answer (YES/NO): NO